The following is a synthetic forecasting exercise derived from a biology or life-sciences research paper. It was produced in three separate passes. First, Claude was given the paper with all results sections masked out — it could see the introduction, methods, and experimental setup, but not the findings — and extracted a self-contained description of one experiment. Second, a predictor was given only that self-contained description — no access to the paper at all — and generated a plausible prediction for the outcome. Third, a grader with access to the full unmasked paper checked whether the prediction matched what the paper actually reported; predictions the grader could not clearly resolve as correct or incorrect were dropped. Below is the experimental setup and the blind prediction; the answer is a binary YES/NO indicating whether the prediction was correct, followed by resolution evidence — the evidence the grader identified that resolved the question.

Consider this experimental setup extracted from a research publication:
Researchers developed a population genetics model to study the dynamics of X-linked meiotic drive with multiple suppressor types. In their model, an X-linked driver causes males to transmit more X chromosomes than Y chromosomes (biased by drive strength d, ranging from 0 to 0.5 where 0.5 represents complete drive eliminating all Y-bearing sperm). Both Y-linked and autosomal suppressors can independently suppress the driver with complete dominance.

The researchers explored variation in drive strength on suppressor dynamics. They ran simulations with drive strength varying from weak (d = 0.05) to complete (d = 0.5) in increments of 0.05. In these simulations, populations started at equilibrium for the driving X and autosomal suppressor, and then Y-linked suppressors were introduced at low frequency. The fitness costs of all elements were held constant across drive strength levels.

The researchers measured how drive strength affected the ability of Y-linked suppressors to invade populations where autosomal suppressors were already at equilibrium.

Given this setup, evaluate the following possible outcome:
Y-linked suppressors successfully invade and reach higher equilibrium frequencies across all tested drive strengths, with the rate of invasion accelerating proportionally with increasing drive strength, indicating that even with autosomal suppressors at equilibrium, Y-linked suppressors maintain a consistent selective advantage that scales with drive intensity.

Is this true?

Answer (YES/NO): NO